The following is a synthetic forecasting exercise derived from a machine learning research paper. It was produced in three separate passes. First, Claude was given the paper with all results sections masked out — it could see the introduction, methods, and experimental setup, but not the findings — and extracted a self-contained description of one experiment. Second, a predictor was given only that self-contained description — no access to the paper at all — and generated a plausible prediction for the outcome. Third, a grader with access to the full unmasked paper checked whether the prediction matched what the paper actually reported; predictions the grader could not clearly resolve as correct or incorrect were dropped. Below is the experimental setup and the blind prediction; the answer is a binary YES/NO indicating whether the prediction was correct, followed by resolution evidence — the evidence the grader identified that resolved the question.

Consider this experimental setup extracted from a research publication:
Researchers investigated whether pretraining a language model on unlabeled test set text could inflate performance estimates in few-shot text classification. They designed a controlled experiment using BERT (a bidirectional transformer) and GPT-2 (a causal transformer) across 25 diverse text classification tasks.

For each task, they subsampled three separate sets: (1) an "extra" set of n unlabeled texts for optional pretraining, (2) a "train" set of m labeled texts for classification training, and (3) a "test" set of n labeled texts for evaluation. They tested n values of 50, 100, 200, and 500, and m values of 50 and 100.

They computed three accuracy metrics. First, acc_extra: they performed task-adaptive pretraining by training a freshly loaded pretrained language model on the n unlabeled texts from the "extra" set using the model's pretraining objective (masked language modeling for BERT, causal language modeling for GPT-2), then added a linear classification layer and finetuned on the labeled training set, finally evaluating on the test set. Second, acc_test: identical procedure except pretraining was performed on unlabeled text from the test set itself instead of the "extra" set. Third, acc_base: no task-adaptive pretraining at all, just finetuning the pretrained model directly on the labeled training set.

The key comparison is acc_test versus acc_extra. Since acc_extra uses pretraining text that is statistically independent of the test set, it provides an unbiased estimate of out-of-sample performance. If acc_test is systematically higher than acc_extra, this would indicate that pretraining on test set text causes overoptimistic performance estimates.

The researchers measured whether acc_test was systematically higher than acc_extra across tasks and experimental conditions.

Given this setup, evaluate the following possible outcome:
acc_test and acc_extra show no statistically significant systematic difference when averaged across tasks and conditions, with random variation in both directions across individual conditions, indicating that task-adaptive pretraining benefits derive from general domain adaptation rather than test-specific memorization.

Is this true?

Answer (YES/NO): YES